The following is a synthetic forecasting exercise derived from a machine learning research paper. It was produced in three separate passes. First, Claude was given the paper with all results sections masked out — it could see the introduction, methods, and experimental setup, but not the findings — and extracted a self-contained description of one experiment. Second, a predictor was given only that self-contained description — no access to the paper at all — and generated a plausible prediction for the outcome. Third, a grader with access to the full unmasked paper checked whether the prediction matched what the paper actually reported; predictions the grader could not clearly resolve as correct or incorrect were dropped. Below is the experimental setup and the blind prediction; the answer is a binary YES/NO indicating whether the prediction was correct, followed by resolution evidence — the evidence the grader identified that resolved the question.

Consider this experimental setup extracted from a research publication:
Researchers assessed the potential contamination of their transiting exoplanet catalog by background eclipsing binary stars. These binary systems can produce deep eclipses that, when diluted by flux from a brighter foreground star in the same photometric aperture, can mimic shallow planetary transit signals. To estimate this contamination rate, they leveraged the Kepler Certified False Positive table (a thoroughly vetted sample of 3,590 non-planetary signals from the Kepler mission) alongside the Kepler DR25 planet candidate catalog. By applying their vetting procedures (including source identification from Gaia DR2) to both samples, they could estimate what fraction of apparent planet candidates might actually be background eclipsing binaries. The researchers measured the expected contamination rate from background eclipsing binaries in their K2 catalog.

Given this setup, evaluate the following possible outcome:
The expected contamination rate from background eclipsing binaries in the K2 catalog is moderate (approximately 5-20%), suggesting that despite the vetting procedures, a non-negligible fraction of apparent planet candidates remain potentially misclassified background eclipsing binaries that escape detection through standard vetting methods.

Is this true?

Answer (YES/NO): NO